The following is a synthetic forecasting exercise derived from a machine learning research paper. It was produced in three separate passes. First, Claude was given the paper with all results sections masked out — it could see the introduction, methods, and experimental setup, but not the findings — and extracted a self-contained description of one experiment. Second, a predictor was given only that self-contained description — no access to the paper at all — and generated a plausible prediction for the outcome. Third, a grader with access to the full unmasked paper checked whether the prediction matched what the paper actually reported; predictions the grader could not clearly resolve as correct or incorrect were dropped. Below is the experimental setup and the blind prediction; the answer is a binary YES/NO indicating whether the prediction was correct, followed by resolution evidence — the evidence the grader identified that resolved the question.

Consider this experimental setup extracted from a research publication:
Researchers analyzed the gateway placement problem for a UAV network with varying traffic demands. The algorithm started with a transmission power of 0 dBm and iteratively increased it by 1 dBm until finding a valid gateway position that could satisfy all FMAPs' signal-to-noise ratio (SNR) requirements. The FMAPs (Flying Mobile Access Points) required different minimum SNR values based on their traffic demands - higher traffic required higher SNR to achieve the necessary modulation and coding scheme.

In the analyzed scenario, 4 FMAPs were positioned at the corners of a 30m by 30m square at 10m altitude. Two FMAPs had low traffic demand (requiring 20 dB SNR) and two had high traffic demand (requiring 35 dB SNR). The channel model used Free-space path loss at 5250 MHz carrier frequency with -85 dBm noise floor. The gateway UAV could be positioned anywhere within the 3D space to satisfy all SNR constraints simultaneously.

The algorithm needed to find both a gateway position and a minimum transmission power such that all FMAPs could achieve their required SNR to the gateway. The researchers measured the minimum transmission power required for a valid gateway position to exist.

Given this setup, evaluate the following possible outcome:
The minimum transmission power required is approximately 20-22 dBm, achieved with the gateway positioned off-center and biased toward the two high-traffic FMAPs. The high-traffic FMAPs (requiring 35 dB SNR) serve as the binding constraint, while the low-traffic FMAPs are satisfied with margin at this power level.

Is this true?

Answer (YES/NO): YES